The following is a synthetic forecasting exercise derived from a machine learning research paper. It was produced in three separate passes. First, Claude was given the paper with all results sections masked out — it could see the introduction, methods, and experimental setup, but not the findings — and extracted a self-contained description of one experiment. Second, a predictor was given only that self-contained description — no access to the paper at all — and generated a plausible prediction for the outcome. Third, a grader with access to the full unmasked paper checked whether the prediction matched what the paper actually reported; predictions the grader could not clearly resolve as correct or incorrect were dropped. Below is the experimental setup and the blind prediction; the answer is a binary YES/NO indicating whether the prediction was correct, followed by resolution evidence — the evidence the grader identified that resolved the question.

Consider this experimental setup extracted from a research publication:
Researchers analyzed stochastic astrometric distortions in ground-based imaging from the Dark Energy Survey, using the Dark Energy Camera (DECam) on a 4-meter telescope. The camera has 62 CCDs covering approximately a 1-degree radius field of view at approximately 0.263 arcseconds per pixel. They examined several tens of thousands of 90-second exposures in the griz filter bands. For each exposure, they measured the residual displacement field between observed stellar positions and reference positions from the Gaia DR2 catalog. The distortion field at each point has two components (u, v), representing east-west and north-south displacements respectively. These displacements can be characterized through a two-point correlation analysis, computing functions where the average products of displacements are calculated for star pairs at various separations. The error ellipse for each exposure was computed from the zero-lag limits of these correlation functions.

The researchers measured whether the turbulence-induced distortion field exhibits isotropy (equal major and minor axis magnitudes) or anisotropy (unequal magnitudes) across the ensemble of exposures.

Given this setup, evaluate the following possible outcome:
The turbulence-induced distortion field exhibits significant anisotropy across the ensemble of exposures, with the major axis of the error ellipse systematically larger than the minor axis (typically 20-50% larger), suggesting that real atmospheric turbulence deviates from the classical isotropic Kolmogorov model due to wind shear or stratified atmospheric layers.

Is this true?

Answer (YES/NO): YES